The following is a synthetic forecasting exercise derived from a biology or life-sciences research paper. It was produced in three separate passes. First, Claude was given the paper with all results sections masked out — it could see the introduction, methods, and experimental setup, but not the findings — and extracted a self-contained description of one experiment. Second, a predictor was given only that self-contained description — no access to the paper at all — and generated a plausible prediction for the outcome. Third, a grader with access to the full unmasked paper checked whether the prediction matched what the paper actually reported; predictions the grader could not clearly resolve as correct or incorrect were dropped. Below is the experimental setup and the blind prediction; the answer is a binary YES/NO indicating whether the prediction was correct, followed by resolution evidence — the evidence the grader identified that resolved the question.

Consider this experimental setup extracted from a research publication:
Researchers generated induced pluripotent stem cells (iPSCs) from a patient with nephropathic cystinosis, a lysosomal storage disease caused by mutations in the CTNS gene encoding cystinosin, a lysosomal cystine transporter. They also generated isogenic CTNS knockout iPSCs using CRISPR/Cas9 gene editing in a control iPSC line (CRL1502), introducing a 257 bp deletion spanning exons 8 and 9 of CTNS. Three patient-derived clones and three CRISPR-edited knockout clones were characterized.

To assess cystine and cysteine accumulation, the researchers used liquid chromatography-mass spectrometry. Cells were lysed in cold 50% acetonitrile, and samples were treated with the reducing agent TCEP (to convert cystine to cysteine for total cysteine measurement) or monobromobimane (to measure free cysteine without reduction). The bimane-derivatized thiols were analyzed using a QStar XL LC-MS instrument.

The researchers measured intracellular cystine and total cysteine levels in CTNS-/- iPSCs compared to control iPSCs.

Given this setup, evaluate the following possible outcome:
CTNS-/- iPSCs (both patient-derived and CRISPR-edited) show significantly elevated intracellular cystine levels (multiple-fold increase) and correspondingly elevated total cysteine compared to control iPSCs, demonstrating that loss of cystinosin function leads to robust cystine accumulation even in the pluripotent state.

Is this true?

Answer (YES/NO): YES